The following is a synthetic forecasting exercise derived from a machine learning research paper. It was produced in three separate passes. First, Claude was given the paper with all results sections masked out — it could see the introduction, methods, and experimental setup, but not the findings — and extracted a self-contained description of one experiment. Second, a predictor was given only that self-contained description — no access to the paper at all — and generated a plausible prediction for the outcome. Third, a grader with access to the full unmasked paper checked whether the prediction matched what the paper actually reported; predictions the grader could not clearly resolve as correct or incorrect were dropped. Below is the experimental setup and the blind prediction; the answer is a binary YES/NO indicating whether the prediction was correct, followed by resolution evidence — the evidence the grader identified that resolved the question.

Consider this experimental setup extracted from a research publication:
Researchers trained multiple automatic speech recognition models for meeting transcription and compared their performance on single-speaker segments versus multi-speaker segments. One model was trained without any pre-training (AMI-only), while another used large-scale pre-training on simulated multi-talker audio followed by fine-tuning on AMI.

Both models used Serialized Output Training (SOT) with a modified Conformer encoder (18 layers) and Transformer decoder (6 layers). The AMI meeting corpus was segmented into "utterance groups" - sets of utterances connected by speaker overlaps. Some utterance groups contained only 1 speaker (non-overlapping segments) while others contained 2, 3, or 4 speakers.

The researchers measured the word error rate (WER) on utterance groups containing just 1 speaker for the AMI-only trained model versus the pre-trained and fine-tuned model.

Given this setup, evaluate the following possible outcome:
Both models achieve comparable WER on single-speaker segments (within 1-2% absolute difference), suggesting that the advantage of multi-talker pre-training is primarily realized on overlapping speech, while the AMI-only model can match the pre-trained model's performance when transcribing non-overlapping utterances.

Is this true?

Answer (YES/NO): NO